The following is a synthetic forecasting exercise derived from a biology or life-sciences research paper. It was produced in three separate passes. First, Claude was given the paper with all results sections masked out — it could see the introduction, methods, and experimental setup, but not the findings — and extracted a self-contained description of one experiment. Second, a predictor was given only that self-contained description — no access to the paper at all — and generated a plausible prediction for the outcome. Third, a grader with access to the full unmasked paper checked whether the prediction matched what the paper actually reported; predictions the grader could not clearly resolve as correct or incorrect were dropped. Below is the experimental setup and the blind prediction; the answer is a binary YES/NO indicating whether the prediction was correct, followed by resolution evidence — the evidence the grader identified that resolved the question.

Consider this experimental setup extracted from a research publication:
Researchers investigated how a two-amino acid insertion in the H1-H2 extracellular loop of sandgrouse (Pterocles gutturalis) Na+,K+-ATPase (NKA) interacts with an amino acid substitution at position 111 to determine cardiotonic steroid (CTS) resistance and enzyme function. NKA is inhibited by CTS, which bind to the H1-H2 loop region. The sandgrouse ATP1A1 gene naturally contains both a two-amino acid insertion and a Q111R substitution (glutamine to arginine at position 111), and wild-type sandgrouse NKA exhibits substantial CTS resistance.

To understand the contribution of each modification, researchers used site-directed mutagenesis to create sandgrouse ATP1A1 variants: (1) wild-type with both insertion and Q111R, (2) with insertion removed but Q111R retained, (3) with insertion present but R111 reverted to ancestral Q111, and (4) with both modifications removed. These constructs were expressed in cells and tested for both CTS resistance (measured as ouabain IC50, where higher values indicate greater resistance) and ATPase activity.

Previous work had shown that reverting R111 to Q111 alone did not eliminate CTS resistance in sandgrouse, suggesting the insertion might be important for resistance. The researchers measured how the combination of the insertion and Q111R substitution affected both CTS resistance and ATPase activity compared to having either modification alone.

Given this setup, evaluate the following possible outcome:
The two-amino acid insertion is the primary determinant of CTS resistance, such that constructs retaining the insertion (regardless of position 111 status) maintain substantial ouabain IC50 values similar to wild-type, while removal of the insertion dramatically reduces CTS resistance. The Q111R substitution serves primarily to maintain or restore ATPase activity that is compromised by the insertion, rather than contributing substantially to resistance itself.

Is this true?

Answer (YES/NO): NO